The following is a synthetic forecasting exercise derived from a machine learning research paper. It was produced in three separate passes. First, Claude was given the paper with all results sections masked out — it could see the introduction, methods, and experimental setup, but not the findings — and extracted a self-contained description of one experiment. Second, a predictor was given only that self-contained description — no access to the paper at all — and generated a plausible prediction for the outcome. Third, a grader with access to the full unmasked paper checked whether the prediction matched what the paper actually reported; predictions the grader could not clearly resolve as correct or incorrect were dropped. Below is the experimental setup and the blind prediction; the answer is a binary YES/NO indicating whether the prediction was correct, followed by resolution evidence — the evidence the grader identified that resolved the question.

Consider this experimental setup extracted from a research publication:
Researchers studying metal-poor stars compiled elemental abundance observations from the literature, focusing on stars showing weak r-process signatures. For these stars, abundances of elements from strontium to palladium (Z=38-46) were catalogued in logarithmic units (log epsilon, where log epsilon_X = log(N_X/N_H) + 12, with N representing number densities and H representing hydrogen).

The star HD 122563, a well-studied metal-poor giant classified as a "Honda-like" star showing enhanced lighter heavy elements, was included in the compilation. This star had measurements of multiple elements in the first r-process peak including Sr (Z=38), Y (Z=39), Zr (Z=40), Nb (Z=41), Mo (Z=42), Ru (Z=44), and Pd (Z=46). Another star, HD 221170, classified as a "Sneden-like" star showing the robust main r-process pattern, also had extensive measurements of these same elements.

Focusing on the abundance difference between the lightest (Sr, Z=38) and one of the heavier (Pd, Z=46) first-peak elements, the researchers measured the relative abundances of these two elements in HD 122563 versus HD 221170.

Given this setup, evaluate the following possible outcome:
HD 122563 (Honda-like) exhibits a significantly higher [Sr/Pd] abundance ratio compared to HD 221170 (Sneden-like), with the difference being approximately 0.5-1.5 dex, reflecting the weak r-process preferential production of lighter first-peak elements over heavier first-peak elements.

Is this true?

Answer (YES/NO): YES